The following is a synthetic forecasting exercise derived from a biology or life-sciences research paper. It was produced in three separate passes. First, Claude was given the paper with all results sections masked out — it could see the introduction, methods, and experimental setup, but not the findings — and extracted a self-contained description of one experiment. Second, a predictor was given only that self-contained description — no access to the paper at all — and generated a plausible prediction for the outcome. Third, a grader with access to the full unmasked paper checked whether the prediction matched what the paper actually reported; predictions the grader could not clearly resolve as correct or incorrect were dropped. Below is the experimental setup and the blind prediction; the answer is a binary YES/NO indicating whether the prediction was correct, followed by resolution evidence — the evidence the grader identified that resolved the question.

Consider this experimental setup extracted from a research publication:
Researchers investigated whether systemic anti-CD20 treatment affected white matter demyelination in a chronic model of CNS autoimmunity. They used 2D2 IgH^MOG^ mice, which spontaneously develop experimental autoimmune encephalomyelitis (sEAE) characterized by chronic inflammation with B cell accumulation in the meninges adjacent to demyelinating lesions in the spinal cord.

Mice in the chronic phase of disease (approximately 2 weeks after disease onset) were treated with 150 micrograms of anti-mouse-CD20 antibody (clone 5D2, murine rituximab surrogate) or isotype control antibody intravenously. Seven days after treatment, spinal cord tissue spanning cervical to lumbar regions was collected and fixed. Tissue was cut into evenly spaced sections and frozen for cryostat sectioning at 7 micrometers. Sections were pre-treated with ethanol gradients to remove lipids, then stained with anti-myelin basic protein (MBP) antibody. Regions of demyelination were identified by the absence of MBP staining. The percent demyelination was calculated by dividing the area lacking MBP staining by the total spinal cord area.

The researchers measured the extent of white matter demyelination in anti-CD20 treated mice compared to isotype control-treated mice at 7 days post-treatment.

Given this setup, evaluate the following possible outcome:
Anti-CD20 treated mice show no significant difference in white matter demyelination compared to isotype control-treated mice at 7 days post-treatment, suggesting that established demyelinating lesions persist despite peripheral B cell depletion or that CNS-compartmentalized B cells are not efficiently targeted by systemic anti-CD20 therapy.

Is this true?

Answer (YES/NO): NO